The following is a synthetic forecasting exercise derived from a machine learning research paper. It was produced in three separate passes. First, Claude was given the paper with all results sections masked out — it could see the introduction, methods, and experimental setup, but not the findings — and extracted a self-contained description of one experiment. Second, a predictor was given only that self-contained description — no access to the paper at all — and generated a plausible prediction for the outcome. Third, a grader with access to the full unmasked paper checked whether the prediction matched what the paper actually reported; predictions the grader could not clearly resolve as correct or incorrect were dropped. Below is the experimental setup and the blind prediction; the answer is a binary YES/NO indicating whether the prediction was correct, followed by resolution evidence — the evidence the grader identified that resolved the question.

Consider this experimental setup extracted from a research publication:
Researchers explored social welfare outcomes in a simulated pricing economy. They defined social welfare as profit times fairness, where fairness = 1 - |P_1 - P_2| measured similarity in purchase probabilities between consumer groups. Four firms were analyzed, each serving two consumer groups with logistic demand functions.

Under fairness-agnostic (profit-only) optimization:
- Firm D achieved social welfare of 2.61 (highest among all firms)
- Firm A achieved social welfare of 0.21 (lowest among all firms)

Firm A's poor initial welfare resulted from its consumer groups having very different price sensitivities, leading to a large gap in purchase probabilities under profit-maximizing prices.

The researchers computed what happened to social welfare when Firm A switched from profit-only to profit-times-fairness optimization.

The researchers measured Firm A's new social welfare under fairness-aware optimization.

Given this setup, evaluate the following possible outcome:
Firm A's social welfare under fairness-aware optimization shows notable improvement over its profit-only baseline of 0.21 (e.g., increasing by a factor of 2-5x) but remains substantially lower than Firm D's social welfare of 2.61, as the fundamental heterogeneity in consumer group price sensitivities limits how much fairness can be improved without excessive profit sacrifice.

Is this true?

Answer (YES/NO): NO